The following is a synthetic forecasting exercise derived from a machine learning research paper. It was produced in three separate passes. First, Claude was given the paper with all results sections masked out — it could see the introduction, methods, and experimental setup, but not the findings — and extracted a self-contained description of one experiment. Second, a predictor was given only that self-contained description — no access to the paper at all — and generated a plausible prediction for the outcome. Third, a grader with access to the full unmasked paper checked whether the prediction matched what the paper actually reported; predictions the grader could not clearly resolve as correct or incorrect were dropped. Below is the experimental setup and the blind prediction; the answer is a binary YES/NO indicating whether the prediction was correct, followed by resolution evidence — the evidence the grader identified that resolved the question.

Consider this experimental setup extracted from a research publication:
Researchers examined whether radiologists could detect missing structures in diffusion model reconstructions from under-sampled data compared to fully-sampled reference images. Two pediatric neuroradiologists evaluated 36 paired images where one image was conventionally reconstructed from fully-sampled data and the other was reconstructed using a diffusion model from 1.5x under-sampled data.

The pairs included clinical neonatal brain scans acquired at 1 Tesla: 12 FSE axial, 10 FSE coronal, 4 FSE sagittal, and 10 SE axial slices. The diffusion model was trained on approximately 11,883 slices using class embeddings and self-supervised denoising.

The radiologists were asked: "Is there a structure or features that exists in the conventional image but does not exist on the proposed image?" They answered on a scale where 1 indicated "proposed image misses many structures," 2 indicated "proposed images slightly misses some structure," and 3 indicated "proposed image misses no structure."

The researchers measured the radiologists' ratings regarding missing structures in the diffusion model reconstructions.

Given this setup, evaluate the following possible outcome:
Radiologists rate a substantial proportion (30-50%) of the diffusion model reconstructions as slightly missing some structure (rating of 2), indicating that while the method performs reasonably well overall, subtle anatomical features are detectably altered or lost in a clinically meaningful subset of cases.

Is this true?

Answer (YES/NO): NO